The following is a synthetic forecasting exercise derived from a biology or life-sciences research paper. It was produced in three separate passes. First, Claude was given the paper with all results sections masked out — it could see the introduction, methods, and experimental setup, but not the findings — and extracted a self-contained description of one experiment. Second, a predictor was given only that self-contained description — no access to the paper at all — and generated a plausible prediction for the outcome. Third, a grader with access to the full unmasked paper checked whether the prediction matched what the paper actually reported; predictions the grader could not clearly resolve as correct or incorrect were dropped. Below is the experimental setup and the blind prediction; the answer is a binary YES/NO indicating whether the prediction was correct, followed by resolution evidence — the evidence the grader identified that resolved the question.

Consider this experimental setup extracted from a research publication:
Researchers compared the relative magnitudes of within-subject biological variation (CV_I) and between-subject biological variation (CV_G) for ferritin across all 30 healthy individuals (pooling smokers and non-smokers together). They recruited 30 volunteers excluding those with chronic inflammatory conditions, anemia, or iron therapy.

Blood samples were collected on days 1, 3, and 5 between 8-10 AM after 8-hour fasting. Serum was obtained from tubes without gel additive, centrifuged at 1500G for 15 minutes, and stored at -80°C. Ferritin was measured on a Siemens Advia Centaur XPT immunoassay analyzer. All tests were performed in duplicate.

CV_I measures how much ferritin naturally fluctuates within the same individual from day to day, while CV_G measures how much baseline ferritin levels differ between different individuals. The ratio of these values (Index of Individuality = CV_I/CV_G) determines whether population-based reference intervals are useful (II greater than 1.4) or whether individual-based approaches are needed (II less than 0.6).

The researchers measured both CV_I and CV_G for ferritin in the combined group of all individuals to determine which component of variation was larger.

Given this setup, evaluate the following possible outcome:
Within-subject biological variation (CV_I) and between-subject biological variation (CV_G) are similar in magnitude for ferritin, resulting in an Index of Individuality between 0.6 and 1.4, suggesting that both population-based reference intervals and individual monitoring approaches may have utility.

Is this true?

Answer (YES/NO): NO